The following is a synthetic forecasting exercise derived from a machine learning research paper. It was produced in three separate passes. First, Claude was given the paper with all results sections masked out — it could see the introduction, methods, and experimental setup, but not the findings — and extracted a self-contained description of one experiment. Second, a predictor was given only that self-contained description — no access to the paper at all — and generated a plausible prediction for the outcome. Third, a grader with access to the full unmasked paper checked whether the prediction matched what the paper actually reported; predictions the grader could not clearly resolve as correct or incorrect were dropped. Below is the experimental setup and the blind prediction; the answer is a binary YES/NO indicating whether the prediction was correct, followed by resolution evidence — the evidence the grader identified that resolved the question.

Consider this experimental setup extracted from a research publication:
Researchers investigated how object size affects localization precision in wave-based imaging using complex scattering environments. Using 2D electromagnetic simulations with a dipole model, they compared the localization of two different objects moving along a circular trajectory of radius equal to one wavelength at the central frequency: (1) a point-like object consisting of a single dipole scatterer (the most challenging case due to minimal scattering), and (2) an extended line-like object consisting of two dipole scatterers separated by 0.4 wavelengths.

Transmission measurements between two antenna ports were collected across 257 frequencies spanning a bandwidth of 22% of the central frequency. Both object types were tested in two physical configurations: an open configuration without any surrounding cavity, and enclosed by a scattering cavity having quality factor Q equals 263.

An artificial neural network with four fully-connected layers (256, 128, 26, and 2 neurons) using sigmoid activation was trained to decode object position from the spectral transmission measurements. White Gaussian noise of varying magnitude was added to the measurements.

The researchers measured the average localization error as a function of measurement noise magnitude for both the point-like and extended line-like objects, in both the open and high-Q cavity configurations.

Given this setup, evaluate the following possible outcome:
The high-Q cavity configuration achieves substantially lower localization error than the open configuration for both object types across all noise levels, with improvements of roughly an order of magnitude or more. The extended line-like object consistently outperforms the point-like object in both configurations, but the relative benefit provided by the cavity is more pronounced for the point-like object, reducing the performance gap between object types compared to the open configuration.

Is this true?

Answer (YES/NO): NO